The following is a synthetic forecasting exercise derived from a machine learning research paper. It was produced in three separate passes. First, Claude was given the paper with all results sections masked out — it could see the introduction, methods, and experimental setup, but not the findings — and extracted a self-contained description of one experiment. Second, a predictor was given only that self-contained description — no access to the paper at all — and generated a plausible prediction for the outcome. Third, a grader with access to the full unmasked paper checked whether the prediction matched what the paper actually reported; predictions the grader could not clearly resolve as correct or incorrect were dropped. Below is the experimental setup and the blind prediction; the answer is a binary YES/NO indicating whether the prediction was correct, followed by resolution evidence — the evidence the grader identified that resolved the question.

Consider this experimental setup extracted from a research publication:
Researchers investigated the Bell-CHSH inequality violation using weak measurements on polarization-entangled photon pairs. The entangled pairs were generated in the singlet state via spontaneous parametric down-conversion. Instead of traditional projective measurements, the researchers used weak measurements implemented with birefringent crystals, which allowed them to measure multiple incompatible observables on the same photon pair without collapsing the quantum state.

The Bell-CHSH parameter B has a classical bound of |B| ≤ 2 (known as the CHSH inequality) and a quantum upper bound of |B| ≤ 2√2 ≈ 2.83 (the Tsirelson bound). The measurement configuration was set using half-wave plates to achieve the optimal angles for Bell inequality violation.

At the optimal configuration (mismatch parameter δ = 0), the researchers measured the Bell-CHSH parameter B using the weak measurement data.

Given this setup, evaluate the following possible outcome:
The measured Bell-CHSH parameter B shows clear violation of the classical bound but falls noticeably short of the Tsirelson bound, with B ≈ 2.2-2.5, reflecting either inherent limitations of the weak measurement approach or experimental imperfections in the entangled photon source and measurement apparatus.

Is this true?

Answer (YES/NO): NO